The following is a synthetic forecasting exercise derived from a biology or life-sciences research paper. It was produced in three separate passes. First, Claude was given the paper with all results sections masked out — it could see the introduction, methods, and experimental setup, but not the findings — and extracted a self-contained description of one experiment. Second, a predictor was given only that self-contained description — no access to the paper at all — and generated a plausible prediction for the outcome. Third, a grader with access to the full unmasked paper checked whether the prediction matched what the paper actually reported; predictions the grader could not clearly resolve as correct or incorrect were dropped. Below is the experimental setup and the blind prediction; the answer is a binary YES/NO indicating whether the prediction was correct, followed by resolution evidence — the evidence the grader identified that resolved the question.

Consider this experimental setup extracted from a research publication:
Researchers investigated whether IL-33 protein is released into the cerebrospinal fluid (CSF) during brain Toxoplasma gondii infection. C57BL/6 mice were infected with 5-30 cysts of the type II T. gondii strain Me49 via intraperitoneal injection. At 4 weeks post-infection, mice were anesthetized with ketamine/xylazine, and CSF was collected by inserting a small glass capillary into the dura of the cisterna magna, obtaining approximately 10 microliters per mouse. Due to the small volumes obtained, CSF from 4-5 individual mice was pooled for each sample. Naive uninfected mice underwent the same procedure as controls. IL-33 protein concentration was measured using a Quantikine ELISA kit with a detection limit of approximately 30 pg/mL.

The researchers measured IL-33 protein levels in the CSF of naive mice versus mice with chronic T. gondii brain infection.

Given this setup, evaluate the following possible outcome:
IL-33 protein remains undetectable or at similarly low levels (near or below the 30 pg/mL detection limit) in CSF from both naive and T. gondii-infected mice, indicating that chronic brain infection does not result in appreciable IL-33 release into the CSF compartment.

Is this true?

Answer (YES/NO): NO